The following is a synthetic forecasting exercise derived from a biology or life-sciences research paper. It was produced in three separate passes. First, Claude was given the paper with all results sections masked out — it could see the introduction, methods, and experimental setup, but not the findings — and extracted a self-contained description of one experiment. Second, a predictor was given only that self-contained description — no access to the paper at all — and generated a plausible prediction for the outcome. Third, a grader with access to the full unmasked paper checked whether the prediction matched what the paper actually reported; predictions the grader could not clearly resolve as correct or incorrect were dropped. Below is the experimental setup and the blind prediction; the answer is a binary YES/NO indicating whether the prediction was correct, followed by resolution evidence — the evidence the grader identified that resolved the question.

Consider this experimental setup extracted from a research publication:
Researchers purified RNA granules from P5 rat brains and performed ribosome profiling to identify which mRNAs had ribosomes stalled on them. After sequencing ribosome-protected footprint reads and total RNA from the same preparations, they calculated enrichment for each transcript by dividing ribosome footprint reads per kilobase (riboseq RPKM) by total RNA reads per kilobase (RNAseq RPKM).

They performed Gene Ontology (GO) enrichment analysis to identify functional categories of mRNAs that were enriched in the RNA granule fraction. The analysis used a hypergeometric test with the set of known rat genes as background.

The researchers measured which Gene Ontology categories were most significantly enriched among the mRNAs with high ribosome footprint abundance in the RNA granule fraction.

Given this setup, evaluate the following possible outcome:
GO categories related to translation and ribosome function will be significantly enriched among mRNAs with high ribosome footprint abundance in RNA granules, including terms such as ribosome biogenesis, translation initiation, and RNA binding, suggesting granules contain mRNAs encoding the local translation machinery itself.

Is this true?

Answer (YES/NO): NO